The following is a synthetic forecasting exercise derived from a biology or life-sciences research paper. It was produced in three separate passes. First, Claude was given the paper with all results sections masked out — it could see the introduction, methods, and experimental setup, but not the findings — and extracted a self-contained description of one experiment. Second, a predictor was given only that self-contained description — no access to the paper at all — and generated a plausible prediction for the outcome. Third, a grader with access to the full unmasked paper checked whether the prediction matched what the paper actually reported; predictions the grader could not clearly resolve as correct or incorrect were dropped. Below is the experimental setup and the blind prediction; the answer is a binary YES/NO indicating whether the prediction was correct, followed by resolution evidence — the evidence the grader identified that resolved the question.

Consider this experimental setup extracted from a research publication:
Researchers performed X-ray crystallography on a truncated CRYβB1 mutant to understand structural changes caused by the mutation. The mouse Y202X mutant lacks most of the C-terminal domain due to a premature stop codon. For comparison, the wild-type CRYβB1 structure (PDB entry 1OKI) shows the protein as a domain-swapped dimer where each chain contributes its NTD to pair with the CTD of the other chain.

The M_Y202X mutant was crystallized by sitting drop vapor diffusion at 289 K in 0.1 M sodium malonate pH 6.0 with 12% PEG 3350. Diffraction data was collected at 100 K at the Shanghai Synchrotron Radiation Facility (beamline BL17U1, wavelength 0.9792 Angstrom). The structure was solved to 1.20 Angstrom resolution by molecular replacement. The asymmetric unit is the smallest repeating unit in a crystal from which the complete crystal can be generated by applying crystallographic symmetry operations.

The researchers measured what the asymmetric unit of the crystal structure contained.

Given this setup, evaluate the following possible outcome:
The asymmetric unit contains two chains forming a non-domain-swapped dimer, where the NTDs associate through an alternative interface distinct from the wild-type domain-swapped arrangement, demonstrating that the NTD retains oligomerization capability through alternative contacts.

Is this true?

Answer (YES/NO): NO